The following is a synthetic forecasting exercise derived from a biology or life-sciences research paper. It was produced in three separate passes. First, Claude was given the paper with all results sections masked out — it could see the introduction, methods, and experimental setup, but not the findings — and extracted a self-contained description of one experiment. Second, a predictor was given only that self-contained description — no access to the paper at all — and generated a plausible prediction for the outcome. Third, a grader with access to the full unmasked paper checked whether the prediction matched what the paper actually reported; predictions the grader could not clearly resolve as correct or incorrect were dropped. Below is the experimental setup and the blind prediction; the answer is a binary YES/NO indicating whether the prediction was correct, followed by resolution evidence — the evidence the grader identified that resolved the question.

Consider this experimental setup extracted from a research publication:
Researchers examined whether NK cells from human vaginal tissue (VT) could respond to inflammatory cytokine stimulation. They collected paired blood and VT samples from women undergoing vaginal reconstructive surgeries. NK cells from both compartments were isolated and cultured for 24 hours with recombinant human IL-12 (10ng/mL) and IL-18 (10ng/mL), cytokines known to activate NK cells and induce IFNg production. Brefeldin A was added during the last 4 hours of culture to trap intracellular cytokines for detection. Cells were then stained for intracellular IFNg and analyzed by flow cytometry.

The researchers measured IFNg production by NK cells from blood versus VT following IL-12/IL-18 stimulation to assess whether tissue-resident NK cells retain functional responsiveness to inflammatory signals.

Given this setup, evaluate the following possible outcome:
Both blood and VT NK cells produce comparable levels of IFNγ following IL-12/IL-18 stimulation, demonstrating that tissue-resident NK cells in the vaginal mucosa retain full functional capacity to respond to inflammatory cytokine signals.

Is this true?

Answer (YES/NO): NO